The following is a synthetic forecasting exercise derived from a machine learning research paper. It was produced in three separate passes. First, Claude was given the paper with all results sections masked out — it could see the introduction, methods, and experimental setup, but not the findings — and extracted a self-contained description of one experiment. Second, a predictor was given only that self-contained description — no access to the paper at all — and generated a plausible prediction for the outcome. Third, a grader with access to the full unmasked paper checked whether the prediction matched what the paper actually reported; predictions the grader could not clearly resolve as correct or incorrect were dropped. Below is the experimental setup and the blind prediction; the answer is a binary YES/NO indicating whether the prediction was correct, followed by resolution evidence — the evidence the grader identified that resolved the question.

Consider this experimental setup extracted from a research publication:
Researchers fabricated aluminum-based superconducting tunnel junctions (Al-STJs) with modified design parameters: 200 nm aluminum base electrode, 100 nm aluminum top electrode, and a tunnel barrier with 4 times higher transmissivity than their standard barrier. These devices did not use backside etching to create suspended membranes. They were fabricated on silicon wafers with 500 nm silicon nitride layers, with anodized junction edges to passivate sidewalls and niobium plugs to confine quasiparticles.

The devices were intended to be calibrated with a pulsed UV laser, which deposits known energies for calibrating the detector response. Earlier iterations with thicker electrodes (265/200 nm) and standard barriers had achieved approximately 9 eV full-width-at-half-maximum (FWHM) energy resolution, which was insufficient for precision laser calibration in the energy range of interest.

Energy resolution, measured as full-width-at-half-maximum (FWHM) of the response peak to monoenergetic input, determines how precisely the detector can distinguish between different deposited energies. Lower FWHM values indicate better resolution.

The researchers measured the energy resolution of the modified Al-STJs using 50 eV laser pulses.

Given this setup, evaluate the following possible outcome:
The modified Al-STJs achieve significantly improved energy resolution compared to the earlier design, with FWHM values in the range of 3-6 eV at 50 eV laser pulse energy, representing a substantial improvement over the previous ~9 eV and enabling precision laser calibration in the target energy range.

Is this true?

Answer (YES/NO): YES